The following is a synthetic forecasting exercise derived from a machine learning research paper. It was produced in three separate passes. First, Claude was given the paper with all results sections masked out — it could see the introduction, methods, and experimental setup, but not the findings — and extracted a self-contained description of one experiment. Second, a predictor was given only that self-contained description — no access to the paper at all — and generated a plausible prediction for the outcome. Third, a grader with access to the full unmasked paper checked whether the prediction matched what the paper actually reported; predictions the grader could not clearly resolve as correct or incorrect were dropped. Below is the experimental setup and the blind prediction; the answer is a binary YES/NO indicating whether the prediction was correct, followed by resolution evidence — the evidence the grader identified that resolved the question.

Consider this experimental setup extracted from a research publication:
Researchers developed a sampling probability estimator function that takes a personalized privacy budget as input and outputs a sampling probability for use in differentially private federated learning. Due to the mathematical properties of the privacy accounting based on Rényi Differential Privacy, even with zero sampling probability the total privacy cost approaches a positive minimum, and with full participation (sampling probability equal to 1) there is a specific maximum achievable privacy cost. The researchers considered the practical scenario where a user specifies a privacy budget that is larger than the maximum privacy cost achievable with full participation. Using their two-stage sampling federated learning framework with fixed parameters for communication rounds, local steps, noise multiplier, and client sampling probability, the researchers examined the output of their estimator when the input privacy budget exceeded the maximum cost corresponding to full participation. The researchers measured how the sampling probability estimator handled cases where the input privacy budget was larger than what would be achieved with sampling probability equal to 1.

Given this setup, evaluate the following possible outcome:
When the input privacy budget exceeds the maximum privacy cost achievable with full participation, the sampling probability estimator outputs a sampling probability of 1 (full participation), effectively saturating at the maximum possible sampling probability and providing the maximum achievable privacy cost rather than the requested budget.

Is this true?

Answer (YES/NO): YES